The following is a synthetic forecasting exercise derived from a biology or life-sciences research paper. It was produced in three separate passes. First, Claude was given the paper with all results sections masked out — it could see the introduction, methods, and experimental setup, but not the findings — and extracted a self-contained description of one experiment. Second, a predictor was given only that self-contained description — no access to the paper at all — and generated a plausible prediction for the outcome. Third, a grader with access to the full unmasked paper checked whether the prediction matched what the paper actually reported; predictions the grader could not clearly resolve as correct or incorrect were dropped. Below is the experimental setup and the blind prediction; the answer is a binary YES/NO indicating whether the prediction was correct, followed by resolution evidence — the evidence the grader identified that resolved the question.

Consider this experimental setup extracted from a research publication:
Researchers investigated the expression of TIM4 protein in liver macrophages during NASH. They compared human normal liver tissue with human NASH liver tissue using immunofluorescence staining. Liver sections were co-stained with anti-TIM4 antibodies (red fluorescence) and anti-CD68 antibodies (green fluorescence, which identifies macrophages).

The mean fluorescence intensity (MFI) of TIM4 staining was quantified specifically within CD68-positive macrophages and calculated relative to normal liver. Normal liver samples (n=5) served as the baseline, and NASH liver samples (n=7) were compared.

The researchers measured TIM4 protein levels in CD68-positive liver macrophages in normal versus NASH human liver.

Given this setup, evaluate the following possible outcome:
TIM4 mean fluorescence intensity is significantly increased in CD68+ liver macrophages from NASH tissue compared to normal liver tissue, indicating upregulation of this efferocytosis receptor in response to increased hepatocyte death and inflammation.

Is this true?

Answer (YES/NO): NO